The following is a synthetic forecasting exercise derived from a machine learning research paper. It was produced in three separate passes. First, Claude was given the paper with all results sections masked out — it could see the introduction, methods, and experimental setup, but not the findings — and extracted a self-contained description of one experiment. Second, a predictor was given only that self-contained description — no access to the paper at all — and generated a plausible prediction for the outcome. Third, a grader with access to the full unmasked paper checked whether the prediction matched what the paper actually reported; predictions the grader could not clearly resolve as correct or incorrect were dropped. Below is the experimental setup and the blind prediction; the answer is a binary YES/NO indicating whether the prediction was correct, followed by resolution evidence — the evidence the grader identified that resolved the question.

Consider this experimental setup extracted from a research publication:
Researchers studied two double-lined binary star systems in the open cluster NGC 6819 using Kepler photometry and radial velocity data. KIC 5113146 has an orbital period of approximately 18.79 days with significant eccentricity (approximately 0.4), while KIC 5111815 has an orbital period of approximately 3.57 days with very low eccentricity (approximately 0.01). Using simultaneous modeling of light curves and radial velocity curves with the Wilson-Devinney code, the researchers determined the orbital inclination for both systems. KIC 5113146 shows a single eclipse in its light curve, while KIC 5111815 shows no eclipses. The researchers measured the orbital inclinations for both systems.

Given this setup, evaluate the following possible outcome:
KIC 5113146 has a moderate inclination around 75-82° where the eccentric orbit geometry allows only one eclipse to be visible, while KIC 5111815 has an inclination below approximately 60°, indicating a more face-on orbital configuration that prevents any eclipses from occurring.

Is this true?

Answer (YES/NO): NO